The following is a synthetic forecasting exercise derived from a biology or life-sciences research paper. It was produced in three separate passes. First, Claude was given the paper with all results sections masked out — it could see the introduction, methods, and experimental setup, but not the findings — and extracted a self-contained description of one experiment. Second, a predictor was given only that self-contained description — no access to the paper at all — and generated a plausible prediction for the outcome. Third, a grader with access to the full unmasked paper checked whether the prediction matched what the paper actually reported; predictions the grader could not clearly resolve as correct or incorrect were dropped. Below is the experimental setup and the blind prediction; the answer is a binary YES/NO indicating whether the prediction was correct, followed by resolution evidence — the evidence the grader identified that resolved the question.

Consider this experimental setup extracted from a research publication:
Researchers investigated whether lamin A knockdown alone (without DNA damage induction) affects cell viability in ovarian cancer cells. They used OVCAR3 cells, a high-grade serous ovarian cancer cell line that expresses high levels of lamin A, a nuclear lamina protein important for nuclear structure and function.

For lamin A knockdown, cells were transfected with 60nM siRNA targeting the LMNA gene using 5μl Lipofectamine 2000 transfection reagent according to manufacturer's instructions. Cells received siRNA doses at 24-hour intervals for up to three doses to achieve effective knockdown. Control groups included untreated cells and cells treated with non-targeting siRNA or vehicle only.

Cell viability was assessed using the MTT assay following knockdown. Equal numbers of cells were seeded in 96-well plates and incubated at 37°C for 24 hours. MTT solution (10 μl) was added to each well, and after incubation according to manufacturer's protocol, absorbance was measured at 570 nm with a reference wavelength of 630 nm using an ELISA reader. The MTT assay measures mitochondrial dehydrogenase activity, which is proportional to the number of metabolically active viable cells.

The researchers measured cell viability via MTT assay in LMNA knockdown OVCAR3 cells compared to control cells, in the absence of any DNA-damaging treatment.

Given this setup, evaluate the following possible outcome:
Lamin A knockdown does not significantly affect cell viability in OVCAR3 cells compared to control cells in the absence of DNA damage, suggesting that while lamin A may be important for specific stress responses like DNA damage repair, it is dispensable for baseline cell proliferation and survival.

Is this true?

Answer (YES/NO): NO